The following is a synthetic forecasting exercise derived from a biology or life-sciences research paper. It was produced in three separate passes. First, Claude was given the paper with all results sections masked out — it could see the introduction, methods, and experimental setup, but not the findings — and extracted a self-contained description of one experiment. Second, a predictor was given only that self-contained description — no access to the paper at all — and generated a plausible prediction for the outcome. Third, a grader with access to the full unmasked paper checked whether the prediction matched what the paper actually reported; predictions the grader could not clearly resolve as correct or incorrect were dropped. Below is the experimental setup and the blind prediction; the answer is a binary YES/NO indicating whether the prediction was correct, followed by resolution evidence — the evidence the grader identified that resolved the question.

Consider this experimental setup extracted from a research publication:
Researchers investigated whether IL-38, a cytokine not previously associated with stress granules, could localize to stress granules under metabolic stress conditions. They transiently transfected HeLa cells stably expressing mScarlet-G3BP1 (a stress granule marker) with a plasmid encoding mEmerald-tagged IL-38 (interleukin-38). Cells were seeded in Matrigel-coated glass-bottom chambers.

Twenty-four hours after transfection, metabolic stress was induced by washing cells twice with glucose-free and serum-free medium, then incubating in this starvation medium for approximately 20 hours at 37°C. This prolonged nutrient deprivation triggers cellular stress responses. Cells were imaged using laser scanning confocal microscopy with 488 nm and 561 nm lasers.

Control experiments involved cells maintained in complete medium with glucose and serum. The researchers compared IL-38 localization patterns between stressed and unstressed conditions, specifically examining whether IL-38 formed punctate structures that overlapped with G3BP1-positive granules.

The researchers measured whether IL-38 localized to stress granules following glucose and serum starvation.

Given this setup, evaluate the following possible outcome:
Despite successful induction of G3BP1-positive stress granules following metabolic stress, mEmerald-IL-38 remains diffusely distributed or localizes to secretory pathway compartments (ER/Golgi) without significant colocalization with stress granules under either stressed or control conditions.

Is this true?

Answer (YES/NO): NO